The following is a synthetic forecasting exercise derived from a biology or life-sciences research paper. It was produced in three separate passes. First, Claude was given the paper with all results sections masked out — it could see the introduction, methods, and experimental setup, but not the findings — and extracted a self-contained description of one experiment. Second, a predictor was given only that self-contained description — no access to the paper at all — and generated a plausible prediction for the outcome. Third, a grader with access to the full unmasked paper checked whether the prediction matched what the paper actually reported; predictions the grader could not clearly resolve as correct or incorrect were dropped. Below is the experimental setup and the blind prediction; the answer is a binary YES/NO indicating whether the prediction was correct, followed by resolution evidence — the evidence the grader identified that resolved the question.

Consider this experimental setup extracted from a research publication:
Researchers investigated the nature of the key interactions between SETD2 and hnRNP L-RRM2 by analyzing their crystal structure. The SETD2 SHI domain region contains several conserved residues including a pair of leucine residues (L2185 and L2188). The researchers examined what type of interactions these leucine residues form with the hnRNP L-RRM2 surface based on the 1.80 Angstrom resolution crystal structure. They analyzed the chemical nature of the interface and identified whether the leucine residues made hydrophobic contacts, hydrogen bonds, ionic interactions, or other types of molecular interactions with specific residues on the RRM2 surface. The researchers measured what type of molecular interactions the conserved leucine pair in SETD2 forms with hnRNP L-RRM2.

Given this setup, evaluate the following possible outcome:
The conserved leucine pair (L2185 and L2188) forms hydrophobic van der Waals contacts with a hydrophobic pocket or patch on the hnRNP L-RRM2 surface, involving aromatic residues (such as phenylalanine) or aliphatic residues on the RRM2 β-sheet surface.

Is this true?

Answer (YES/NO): NO